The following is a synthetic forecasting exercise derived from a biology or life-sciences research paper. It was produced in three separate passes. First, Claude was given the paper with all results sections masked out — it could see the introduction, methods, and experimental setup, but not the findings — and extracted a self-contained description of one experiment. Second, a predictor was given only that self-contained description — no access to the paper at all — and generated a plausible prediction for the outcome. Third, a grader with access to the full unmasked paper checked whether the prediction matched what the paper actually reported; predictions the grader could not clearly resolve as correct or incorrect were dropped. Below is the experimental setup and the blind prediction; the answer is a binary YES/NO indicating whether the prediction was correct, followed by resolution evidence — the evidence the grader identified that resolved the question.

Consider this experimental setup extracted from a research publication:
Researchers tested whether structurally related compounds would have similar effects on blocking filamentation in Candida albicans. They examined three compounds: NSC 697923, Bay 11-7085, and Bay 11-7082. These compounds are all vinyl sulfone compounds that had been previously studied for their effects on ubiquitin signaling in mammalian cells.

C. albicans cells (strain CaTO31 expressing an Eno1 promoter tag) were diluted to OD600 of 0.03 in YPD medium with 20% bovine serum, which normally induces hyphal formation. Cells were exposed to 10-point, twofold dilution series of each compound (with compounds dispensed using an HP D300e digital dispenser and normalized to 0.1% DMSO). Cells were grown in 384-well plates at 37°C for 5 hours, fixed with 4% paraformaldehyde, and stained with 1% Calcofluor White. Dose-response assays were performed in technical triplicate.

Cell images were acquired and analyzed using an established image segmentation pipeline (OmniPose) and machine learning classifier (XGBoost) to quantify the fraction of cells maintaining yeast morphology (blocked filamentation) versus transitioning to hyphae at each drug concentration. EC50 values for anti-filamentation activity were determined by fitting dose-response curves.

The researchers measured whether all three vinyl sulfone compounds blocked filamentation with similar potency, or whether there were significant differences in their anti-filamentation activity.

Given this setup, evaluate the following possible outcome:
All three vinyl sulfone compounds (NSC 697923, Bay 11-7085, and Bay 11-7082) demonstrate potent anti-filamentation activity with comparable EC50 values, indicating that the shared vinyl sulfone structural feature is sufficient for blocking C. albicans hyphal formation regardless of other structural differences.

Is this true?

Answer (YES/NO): NO